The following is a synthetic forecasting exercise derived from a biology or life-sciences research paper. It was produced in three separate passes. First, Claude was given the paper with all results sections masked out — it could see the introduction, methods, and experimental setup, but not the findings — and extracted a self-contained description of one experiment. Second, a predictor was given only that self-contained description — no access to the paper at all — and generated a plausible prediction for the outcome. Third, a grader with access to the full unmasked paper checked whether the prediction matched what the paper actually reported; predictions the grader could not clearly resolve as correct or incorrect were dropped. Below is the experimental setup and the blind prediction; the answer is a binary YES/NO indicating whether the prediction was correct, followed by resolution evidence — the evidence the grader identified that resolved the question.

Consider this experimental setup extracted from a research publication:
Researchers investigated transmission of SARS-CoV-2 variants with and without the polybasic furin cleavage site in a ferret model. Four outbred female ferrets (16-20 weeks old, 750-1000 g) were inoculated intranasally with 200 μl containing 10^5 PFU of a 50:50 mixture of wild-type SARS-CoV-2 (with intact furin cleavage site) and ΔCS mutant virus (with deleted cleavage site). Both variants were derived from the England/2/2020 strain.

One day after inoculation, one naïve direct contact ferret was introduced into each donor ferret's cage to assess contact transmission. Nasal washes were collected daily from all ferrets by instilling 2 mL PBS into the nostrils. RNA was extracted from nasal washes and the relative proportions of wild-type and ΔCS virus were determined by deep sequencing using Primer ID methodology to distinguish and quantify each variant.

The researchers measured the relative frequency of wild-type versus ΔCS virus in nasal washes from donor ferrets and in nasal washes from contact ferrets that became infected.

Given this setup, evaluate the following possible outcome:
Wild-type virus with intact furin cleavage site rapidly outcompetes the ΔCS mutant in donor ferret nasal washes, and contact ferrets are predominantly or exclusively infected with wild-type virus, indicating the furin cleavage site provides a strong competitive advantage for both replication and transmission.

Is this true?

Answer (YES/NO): NO